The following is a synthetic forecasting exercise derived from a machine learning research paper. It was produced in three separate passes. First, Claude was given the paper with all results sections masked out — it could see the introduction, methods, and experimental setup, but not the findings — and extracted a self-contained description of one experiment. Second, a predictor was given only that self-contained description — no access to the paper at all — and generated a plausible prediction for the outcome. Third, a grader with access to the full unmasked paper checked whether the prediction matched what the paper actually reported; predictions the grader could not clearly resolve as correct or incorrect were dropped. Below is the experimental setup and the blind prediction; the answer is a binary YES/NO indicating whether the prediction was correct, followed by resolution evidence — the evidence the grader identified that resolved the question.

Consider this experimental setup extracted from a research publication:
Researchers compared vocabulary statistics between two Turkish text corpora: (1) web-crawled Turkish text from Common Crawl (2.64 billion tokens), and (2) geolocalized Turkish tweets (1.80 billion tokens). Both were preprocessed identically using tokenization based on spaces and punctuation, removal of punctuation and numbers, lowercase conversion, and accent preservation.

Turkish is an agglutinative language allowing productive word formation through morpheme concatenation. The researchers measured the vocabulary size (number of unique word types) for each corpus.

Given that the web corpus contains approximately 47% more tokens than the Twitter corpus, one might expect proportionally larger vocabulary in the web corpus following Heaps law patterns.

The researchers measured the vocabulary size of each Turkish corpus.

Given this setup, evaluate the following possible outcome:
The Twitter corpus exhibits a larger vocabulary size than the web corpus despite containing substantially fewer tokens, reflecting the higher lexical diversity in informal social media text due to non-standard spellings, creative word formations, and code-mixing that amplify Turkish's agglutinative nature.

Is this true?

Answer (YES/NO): YES